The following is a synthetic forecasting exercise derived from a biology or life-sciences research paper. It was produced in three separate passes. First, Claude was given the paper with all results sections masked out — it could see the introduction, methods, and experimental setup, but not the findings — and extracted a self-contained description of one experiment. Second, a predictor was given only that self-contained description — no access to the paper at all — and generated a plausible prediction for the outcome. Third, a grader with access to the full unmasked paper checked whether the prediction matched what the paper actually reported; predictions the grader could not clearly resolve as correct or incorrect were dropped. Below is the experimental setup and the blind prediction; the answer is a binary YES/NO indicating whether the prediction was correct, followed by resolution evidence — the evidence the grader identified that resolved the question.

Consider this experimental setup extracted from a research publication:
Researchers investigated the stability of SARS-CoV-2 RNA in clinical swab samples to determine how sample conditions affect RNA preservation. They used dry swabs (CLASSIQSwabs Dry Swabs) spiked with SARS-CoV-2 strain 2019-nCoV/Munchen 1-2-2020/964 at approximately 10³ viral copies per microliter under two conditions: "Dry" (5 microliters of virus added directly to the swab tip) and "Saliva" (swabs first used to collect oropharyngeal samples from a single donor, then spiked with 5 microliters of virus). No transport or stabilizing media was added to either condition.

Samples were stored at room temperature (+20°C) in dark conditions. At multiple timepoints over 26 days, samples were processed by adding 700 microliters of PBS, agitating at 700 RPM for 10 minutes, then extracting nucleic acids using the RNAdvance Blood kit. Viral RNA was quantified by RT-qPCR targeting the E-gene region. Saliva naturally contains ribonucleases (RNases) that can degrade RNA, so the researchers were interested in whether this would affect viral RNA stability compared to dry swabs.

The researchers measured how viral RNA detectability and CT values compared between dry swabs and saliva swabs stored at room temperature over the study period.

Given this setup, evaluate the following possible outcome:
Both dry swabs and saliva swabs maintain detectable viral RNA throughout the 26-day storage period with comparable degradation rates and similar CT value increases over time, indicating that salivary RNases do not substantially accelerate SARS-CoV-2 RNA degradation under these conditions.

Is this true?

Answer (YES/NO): NO